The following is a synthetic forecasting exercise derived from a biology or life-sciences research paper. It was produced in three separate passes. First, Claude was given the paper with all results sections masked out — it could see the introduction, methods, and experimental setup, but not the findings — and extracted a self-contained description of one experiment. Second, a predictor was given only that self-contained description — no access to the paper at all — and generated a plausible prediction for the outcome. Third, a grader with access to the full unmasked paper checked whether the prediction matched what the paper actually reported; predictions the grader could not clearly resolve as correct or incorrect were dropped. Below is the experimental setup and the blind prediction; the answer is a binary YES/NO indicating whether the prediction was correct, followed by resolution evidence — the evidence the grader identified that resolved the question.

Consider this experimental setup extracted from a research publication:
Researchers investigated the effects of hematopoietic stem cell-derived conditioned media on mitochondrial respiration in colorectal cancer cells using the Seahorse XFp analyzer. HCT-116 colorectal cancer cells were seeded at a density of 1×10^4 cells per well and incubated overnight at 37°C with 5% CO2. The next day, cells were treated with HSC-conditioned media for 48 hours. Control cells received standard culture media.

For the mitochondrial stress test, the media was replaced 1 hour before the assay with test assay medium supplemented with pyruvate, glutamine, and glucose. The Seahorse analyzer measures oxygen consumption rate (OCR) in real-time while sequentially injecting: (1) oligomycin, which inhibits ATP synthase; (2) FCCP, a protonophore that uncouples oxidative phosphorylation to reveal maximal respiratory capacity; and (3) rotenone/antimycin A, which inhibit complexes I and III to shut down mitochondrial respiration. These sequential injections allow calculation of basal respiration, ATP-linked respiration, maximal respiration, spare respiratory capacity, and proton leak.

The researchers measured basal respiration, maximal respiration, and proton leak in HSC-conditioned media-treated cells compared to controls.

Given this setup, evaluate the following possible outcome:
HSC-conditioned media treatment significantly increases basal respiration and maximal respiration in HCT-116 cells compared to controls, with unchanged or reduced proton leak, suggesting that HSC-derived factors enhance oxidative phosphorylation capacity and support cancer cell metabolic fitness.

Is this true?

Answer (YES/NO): NO